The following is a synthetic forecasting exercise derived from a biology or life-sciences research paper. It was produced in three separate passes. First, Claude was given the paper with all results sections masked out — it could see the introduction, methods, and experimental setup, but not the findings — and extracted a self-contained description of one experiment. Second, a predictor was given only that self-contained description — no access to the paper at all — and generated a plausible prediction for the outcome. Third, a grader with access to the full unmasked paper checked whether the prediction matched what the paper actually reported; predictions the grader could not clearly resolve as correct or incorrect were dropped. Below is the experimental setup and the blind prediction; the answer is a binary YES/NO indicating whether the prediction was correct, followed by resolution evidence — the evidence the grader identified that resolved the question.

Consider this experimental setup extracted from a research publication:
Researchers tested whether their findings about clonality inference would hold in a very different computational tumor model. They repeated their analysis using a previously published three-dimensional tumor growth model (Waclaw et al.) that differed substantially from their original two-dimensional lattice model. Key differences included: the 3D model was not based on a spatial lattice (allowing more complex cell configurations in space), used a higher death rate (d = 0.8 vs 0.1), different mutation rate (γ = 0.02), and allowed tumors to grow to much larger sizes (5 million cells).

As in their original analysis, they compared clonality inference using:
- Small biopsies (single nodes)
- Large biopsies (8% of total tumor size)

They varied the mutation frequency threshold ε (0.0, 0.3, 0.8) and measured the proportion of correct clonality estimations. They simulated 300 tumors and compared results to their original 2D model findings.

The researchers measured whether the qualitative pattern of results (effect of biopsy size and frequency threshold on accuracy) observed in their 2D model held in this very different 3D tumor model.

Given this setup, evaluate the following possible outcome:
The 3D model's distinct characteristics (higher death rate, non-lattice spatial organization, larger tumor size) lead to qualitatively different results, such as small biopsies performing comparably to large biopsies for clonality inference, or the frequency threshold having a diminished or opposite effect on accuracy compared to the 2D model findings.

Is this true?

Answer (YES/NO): NO